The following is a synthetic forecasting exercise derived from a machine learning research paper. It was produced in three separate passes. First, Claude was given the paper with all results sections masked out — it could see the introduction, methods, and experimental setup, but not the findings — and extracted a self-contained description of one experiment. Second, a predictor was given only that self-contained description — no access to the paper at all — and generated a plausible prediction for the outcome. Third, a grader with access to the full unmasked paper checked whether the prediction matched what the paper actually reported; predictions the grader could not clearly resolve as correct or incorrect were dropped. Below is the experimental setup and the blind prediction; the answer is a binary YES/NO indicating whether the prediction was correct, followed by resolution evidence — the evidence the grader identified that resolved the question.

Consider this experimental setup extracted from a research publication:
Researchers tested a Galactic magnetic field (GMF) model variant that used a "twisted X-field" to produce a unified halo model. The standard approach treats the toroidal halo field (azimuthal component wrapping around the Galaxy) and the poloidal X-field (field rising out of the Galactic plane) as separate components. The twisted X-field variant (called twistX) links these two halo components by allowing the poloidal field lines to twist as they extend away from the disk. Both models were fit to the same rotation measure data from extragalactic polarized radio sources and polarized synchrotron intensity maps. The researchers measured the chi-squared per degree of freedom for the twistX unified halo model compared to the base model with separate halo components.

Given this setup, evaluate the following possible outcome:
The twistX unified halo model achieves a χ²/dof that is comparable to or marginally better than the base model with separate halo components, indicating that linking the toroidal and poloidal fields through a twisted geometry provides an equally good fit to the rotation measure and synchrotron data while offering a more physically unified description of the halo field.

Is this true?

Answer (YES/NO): NO